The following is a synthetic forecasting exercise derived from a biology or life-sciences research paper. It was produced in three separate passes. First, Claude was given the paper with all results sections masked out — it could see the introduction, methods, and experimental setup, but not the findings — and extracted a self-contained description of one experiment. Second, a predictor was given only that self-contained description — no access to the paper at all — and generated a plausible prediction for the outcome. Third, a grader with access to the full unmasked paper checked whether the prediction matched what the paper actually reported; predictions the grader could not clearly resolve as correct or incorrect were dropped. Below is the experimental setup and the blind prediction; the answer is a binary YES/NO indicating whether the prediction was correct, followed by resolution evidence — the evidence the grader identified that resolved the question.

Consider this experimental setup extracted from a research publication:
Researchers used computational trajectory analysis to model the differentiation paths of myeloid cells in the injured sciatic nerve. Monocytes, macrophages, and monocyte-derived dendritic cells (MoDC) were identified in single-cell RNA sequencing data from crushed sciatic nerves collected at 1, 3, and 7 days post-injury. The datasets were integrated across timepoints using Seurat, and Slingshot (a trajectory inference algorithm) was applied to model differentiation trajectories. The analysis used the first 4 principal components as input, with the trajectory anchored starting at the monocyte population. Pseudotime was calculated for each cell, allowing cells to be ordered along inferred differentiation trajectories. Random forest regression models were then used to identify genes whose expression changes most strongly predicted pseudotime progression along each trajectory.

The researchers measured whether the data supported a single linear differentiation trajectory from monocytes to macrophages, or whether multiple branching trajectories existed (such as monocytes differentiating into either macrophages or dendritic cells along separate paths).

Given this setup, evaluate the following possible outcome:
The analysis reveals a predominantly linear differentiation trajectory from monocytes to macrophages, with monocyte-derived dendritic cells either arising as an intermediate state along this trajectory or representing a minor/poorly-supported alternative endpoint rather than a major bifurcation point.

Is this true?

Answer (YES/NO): NO